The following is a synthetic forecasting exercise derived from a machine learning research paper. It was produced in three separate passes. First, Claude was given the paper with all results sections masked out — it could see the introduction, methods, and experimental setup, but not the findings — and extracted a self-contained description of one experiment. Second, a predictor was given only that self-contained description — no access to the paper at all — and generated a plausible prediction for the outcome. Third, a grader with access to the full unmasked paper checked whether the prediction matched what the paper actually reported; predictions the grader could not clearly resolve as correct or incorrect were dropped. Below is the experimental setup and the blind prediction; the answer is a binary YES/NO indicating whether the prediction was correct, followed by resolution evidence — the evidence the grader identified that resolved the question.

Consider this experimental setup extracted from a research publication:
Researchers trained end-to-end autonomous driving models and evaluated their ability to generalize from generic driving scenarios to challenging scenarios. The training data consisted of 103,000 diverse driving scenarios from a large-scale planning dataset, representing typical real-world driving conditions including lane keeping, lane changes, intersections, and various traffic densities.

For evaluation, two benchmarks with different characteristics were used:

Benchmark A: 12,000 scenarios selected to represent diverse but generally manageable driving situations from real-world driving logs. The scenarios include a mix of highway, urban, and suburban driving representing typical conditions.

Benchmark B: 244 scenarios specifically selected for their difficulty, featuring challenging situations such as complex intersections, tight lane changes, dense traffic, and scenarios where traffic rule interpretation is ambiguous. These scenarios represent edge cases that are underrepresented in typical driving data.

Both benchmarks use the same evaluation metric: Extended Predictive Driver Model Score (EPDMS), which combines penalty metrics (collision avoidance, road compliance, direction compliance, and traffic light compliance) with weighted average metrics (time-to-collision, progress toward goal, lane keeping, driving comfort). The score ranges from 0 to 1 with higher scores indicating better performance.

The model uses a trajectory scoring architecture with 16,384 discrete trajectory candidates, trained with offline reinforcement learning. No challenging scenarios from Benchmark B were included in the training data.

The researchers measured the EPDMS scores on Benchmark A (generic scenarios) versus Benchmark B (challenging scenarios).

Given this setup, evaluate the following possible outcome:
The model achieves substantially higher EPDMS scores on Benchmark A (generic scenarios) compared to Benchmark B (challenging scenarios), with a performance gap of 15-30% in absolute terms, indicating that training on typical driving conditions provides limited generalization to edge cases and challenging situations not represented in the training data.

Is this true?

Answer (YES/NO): NO